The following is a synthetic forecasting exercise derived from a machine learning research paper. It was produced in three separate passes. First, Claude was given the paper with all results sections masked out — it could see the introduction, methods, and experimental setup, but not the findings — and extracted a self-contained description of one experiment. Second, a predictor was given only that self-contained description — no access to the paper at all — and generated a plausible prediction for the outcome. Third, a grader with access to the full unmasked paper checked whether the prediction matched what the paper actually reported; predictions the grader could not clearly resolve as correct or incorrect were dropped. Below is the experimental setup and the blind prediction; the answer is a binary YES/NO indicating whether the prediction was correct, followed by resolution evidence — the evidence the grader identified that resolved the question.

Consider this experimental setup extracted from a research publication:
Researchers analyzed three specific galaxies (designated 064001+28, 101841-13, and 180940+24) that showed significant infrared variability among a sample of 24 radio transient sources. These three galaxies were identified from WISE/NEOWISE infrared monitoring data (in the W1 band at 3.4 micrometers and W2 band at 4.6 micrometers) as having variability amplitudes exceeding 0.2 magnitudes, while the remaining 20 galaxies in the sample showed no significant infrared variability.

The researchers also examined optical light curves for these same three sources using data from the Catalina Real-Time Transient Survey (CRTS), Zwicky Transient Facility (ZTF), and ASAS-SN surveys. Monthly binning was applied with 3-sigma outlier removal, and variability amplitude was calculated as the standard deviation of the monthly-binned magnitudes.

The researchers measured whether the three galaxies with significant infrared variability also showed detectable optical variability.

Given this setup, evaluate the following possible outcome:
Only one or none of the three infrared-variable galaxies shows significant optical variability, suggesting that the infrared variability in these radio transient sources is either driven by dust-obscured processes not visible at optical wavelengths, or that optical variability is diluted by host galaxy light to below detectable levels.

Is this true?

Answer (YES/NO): YES